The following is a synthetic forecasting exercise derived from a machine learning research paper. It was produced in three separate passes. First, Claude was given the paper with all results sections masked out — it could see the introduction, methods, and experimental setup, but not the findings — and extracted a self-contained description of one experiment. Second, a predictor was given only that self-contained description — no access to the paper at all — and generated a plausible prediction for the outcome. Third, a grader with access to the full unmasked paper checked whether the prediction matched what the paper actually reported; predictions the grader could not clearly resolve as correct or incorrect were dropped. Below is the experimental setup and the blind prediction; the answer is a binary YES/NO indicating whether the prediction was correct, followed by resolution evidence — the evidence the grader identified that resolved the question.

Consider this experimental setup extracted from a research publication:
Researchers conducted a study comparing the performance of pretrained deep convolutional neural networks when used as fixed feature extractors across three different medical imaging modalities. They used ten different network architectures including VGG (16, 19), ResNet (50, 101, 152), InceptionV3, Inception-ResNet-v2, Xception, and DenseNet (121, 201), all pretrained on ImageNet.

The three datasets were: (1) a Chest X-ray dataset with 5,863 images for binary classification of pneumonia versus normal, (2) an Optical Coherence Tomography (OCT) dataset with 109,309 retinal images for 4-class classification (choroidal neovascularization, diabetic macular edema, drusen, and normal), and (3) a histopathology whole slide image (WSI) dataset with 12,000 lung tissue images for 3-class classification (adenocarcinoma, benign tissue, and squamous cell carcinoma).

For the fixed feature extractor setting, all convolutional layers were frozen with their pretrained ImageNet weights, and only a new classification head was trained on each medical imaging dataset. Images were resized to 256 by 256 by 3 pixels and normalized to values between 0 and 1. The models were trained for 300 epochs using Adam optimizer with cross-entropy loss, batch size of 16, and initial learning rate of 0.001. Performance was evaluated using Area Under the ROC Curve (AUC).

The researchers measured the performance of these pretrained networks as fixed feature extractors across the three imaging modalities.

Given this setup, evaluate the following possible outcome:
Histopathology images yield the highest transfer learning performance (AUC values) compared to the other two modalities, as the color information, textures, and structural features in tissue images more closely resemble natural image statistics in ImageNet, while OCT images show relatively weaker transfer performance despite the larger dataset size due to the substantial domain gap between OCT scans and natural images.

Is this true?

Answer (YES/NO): YES